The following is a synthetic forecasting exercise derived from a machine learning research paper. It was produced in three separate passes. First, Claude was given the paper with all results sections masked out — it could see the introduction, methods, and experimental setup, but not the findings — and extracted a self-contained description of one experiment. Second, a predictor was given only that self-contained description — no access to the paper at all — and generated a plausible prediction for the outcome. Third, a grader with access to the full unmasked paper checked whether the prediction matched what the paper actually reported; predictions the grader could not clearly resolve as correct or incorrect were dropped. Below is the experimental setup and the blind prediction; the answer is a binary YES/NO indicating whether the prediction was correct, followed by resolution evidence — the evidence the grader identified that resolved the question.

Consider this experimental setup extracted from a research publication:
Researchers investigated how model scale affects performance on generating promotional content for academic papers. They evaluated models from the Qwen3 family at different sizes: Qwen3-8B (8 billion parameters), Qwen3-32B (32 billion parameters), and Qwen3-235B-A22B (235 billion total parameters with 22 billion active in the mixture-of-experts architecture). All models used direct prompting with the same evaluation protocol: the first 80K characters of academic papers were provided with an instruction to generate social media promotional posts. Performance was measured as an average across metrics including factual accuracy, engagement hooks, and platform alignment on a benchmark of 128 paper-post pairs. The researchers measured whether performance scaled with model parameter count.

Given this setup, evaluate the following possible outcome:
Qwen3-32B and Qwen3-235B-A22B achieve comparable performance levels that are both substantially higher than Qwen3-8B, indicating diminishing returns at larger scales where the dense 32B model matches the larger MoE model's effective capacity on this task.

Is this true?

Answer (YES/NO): NO